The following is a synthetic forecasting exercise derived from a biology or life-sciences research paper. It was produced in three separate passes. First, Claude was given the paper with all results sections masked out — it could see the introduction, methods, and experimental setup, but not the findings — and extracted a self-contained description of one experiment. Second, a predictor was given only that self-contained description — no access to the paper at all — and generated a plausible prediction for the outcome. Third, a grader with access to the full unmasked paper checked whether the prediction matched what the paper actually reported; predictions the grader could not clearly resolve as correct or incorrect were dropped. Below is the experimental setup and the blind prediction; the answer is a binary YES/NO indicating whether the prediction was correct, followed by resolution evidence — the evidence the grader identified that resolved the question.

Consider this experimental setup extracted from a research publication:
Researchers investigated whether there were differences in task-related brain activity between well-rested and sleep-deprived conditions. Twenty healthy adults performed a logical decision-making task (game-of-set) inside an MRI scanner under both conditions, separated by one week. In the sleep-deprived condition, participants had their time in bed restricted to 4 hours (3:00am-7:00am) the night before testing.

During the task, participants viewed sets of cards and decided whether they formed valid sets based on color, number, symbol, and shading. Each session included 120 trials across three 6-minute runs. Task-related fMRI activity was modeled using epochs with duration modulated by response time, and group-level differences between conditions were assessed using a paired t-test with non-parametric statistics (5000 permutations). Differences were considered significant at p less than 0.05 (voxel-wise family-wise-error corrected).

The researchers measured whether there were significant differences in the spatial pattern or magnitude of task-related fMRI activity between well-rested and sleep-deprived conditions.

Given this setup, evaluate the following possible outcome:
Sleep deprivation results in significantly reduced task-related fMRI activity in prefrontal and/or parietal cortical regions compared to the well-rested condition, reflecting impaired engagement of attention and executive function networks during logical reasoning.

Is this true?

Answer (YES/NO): NO